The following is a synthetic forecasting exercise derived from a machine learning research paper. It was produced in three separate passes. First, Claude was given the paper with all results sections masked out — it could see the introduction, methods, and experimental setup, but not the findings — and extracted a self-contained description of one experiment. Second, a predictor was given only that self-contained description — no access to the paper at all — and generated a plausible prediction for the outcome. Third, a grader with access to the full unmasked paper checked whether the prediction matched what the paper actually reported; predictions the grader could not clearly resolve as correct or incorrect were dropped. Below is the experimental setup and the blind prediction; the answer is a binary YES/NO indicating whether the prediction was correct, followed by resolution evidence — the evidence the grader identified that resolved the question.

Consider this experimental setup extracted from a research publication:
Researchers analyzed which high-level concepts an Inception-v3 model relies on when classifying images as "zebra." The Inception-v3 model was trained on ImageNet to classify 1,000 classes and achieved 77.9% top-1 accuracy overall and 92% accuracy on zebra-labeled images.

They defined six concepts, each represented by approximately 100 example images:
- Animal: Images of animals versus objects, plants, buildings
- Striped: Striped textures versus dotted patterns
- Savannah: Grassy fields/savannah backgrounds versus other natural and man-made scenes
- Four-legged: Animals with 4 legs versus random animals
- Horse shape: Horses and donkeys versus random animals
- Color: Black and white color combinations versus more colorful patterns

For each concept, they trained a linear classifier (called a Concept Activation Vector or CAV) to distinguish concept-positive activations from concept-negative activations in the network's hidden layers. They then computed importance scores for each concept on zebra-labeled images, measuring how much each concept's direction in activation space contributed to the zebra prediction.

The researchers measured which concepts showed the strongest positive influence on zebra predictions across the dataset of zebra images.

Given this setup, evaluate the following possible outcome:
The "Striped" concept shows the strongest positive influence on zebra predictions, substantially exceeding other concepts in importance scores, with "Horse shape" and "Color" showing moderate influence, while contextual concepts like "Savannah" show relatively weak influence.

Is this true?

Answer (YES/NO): NO